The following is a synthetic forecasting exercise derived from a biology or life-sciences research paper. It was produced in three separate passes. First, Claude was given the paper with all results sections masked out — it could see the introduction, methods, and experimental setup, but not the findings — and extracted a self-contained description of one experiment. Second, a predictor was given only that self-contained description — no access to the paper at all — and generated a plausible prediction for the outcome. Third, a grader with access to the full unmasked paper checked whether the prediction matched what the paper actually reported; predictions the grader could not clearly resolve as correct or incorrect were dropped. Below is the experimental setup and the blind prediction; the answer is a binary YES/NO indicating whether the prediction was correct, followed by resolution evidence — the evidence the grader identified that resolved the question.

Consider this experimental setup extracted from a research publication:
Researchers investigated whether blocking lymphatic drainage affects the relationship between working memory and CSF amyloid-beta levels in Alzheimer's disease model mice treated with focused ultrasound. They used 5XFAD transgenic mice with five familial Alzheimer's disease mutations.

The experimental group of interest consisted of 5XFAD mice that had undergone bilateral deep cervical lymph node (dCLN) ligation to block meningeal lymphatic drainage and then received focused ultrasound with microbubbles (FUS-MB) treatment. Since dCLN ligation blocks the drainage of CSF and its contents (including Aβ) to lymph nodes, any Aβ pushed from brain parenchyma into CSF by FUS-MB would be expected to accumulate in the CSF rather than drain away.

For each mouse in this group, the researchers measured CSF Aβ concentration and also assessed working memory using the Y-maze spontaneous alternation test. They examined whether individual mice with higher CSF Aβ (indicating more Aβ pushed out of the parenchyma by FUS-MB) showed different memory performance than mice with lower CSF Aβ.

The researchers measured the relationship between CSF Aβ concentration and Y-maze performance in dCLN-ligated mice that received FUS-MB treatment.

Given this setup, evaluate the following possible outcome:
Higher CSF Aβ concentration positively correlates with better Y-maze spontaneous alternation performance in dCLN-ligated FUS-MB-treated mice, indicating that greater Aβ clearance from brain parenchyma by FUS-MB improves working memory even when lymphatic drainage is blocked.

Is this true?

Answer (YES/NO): YES